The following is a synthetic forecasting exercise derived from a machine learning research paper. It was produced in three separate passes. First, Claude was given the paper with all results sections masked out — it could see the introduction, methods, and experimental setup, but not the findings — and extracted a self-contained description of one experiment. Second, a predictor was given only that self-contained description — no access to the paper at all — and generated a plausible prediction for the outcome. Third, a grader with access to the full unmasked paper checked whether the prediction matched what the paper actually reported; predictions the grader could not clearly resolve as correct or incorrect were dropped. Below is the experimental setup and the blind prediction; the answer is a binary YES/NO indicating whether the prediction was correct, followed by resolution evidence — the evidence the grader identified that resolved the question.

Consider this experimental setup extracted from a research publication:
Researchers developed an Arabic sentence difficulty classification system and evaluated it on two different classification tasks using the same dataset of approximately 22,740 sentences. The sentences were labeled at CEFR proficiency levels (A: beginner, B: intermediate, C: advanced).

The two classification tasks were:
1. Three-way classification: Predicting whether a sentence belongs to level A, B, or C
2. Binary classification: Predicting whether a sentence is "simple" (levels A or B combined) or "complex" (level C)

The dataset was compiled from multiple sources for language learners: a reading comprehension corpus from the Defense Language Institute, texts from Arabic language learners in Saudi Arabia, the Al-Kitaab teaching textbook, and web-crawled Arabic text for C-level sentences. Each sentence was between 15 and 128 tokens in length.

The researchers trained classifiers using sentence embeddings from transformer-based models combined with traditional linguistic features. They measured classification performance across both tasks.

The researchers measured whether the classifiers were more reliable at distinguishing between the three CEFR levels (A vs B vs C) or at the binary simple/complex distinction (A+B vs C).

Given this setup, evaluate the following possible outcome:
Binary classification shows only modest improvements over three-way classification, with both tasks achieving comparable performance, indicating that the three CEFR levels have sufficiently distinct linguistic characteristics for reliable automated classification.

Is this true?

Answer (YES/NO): NO